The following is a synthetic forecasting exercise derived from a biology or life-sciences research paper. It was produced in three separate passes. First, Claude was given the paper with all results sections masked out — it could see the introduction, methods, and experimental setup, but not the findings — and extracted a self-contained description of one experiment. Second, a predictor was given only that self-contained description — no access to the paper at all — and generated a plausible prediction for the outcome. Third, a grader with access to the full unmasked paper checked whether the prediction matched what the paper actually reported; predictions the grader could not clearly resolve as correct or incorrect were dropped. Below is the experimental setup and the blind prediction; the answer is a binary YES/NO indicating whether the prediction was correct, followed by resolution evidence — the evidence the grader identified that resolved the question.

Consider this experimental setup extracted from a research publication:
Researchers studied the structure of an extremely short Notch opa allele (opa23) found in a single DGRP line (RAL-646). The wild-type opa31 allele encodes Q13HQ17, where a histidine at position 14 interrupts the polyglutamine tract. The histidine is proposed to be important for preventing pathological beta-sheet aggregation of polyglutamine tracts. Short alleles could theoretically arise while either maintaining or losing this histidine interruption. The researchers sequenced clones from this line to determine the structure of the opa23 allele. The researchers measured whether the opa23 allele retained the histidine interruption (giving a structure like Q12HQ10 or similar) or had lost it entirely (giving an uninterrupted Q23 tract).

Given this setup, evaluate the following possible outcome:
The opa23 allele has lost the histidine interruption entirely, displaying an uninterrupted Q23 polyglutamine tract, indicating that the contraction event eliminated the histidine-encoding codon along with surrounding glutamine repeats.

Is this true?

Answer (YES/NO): YES